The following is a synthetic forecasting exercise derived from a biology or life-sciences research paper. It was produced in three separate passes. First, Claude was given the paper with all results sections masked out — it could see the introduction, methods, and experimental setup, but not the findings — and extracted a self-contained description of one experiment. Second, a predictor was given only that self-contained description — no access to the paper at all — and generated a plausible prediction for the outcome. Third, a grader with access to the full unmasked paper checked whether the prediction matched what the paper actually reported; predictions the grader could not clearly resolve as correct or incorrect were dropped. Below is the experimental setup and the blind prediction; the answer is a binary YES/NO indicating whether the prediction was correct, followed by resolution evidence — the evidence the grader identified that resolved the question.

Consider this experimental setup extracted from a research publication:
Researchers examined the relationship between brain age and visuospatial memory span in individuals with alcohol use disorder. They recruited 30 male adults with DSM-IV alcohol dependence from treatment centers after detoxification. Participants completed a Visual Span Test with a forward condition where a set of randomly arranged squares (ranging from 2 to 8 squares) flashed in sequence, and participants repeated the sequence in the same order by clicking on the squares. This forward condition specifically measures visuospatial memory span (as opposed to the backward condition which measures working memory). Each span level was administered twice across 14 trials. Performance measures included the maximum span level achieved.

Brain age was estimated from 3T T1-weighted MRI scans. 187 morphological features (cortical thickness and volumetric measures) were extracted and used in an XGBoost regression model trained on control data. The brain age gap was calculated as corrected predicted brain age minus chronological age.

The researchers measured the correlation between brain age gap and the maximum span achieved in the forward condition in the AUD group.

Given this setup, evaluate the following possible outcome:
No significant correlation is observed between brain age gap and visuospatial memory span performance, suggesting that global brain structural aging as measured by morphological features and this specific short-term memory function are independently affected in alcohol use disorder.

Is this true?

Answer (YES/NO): YES